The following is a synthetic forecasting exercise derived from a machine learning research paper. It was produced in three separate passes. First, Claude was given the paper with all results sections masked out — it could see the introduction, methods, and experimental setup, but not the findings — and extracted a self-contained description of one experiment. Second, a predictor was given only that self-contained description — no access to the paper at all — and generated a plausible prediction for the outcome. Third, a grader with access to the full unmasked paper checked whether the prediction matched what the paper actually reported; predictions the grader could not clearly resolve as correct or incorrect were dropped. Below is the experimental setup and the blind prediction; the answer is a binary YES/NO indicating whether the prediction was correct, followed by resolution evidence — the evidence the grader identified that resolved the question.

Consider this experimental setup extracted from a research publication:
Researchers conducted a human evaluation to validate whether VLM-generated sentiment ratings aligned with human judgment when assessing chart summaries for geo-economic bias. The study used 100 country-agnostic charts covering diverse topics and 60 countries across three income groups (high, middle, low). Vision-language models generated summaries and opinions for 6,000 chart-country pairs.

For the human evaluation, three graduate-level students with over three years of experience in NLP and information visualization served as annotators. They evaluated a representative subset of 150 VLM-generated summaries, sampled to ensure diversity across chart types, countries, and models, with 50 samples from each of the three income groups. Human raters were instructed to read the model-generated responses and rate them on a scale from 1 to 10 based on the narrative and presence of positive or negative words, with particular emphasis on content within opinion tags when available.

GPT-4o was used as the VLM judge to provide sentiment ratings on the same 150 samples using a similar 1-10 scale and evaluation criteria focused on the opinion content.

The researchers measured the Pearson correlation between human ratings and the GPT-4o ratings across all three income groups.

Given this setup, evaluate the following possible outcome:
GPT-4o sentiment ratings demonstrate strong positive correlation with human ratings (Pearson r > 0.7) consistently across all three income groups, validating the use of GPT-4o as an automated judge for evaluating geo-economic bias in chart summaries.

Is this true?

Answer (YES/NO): YES